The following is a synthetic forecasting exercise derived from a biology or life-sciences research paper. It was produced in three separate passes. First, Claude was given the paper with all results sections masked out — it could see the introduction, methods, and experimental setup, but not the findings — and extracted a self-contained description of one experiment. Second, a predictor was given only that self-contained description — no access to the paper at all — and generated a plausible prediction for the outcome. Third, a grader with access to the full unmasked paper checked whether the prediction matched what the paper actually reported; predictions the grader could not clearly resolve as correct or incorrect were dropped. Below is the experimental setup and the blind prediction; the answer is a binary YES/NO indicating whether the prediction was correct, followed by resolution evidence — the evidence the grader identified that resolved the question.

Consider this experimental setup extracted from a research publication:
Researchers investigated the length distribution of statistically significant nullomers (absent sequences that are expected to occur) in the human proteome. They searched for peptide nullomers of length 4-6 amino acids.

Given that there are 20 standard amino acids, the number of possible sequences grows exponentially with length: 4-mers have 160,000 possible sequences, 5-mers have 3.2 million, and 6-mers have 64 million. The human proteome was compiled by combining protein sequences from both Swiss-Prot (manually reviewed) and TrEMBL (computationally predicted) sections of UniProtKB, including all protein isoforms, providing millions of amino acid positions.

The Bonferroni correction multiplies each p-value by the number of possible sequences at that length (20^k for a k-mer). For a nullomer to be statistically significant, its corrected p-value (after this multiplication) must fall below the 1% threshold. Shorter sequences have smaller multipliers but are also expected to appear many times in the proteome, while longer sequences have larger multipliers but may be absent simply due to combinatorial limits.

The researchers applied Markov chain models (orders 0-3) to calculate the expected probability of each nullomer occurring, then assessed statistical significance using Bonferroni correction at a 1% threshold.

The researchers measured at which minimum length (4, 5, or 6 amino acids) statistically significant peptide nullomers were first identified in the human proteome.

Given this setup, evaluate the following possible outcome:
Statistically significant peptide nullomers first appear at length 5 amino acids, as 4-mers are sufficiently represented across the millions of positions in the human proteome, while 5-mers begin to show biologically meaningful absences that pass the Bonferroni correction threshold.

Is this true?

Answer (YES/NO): YES